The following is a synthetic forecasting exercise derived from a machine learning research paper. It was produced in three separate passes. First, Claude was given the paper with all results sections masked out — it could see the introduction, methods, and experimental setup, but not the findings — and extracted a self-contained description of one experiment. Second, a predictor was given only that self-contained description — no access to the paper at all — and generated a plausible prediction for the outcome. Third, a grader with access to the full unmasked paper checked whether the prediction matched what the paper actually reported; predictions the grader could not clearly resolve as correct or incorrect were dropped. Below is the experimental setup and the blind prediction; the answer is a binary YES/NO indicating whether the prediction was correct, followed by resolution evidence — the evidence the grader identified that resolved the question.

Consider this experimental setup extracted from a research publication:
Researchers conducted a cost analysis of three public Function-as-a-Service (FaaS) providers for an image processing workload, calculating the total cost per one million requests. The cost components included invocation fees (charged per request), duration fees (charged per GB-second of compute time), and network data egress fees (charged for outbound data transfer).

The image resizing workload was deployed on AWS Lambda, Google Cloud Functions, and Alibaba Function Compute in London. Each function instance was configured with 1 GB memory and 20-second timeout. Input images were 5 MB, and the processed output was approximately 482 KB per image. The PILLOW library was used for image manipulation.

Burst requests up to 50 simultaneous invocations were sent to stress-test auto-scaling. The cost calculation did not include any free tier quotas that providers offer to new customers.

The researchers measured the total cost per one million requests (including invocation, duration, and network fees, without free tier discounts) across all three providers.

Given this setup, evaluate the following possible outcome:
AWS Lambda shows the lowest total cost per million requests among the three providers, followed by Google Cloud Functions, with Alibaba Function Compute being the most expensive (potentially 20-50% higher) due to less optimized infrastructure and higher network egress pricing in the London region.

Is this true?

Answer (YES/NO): NO